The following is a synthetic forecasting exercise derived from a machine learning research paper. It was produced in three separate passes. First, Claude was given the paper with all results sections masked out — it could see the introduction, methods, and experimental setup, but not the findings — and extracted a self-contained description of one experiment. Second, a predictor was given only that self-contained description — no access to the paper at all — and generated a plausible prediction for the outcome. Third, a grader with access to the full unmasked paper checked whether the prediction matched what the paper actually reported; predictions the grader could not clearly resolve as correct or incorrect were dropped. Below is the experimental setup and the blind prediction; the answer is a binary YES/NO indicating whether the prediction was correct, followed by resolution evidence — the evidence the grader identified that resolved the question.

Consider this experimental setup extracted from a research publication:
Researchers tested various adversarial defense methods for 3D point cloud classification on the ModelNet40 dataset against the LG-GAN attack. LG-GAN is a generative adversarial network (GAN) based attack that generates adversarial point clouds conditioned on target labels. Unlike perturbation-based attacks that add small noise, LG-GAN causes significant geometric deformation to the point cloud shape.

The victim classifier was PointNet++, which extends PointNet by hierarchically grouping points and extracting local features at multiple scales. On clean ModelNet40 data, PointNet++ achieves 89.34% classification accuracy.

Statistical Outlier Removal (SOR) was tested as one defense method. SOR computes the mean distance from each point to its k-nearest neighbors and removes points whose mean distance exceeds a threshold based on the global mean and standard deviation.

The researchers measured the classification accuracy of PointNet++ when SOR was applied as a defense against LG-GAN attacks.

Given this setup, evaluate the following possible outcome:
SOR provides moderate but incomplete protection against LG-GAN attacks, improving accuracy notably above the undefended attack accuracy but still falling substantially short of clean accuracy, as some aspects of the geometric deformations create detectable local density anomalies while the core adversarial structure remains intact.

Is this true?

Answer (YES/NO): NO